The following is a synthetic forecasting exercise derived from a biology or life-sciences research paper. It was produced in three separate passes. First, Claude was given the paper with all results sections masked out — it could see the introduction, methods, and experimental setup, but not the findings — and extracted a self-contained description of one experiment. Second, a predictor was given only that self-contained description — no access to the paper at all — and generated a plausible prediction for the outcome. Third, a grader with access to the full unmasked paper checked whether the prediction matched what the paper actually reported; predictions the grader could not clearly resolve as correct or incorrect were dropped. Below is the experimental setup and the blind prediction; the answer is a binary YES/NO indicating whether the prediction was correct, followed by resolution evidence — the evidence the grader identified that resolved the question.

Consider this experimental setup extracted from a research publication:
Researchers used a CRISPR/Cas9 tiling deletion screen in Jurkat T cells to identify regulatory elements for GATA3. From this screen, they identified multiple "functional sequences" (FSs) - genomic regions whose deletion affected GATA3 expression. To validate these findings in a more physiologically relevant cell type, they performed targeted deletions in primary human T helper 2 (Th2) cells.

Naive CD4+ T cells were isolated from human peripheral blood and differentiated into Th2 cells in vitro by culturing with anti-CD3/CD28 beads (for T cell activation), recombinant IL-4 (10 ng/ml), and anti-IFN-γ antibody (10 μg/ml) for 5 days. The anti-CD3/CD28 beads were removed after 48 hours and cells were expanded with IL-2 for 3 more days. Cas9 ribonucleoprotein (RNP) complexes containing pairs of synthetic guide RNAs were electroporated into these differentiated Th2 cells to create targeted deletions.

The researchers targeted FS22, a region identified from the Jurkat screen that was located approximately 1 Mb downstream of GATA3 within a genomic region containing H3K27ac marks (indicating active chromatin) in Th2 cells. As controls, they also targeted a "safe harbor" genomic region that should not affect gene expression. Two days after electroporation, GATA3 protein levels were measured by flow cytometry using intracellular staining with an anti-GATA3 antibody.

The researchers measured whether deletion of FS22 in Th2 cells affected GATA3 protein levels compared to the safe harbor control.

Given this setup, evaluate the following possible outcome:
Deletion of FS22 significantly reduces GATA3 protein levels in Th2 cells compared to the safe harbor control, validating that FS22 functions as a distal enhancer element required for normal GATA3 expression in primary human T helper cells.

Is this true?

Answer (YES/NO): NO